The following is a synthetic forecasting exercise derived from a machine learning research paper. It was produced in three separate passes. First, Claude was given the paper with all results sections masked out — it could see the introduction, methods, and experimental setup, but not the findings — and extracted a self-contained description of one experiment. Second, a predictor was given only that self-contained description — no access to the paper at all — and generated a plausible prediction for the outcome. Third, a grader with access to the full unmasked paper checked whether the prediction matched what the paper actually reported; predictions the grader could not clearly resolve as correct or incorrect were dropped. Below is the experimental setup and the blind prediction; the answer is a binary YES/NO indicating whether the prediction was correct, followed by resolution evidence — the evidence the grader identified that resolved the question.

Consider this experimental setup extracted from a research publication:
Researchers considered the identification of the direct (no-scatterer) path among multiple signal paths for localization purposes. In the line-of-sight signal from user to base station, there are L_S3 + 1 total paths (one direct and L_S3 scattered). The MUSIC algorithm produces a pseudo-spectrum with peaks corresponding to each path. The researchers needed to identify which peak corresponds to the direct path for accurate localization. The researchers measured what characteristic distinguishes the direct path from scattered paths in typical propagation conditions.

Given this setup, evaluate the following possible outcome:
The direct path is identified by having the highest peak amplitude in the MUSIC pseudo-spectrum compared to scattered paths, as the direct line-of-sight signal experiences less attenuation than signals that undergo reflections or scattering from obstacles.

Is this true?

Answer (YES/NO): YES